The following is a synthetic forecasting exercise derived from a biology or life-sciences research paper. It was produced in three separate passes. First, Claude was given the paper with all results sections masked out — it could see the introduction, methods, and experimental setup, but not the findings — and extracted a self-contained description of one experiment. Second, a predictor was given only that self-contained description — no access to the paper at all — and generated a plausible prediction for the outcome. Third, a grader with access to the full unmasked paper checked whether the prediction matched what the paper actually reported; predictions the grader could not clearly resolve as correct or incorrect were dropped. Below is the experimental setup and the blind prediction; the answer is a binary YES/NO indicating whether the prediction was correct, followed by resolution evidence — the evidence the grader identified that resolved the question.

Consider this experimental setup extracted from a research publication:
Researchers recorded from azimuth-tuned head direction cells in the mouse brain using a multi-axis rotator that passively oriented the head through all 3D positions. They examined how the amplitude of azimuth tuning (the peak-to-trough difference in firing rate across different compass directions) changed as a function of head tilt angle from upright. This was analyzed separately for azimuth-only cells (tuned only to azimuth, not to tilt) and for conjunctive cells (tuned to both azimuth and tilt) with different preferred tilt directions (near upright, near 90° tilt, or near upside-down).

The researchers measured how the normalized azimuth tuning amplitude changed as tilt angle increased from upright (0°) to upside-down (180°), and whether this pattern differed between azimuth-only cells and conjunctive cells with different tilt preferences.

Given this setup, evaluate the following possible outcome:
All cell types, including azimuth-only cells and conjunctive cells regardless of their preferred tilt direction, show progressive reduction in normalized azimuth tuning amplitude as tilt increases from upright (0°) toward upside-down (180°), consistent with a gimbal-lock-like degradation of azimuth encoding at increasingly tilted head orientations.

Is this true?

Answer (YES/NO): YES